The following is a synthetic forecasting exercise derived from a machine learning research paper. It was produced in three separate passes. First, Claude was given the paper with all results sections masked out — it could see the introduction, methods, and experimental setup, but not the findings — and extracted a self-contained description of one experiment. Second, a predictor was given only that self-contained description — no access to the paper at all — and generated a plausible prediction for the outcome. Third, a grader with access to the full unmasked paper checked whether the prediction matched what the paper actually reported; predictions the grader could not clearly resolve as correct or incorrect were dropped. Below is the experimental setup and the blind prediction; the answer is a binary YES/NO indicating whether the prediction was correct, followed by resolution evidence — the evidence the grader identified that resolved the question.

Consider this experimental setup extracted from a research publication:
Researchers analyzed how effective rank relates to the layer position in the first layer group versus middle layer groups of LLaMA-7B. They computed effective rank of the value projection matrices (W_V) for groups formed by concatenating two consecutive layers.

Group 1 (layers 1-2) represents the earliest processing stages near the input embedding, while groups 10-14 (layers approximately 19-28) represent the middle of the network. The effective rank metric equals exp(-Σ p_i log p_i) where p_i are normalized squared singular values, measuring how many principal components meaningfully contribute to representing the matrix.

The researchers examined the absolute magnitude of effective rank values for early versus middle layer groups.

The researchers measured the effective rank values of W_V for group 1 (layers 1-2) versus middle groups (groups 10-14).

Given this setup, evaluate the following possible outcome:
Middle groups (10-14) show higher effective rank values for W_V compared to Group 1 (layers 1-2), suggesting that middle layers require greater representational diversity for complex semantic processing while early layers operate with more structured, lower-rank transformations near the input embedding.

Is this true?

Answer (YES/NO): YES